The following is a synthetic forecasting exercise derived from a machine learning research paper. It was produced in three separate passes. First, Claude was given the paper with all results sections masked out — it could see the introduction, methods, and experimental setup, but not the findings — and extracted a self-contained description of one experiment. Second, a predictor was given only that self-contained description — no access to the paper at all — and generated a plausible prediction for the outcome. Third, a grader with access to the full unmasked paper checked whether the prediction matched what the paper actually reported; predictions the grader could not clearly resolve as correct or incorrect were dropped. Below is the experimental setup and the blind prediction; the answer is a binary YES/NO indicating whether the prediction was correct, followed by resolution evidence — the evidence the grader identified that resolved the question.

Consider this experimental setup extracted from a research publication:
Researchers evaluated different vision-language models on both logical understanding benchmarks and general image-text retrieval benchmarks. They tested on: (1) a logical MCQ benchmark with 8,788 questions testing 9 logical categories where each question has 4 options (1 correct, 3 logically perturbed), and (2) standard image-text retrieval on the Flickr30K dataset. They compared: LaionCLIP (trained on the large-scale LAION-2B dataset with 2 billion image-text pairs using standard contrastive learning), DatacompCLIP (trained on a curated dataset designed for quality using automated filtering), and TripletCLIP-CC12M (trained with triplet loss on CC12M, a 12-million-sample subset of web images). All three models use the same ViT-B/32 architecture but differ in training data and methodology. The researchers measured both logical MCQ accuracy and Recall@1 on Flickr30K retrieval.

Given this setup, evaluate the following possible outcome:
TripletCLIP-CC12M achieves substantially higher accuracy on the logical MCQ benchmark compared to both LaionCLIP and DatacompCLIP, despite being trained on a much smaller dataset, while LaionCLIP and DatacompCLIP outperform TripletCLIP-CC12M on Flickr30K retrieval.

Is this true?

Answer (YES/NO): NO